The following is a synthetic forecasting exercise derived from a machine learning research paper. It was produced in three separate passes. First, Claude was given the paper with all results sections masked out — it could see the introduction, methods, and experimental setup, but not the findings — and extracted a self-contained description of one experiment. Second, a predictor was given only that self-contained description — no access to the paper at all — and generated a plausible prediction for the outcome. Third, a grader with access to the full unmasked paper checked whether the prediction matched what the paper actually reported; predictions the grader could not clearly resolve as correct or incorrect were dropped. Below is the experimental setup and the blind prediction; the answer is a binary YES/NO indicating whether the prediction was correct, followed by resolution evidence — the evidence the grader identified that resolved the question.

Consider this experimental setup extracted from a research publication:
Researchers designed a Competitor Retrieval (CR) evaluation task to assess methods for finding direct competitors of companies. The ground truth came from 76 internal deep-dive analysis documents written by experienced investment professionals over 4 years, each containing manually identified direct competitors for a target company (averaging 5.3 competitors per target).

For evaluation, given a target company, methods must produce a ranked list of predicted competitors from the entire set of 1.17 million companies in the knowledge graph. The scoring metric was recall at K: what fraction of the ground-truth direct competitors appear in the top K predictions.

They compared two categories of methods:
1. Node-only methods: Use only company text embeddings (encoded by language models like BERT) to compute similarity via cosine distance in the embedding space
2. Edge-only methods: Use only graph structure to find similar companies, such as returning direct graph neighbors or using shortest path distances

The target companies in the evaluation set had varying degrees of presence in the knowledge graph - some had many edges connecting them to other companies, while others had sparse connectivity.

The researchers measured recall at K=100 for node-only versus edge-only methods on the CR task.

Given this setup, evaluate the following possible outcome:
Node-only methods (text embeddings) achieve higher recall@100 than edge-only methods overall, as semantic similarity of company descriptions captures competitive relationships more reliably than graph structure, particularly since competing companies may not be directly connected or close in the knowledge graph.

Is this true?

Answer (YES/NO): NO